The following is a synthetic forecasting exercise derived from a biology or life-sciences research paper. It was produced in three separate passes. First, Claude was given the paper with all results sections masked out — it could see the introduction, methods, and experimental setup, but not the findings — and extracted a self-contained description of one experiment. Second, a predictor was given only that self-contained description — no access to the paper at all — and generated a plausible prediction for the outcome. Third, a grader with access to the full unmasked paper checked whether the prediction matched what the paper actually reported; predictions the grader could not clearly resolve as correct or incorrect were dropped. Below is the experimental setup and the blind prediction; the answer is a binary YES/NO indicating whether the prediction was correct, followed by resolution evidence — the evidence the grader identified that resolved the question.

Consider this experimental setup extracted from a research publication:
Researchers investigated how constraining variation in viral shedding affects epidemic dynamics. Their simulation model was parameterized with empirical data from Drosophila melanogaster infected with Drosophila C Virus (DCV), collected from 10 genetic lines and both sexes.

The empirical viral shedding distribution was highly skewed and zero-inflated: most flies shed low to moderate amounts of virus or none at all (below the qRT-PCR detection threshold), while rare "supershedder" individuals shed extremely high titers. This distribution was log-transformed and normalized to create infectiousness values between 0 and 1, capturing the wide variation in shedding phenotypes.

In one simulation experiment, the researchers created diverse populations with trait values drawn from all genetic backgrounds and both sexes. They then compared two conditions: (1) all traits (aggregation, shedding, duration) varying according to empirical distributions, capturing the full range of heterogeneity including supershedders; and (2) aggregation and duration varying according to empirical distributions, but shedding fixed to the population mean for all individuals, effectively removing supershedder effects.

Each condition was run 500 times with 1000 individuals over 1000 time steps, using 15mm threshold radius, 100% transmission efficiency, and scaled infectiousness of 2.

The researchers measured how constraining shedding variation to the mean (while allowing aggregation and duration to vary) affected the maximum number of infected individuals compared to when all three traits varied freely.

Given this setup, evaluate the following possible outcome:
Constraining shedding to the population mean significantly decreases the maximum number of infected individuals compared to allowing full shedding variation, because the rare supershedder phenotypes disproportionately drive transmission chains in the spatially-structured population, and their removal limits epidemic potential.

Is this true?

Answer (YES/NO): NO